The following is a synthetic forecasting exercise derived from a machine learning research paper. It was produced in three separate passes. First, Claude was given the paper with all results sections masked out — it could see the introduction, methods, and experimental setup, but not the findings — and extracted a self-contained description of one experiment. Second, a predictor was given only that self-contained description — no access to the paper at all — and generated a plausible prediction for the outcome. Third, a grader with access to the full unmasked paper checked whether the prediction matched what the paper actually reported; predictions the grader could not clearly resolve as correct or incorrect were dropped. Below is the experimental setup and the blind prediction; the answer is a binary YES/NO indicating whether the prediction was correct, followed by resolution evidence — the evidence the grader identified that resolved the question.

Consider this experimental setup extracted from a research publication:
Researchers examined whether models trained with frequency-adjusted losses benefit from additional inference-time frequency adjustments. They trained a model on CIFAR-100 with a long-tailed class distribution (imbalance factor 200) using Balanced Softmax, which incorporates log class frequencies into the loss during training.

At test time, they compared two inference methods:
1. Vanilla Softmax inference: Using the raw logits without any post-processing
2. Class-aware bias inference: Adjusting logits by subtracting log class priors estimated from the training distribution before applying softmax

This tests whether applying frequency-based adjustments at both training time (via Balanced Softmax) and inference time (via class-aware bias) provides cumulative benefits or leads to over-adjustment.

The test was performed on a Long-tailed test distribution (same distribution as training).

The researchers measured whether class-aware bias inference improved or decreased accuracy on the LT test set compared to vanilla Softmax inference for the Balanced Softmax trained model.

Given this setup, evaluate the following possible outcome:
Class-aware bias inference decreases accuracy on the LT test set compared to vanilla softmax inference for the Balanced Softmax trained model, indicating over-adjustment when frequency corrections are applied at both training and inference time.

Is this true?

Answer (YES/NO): YES